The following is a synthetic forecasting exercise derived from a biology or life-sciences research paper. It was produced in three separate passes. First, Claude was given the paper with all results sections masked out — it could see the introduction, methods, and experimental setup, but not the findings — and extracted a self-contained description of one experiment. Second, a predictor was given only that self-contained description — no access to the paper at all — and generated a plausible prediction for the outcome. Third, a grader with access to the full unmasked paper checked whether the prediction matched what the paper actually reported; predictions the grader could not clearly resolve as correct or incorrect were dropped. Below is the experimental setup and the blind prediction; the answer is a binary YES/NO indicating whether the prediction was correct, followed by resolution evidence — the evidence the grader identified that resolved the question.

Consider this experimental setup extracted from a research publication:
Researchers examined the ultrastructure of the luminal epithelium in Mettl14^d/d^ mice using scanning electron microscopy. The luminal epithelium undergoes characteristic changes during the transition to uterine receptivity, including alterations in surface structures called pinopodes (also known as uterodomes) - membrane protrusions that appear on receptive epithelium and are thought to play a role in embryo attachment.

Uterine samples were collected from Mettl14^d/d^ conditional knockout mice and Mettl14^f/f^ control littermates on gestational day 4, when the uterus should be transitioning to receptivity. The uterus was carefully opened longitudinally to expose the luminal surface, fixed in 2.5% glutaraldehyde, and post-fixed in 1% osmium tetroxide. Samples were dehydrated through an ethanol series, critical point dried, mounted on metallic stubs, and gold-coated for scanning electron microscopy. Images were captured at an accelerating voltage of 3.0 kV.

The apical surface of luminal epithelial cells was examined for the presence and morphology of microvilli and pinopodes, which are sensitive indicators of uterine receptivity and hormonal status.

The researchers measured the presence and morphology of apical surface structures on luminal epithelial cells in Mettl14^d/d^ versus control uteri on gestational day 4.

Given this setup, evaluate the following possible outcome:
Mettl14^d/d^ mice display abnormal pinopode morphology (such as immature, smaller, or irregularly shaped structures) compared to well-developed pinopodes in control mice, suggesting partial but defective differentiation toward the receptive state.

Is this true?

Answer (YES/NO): NO